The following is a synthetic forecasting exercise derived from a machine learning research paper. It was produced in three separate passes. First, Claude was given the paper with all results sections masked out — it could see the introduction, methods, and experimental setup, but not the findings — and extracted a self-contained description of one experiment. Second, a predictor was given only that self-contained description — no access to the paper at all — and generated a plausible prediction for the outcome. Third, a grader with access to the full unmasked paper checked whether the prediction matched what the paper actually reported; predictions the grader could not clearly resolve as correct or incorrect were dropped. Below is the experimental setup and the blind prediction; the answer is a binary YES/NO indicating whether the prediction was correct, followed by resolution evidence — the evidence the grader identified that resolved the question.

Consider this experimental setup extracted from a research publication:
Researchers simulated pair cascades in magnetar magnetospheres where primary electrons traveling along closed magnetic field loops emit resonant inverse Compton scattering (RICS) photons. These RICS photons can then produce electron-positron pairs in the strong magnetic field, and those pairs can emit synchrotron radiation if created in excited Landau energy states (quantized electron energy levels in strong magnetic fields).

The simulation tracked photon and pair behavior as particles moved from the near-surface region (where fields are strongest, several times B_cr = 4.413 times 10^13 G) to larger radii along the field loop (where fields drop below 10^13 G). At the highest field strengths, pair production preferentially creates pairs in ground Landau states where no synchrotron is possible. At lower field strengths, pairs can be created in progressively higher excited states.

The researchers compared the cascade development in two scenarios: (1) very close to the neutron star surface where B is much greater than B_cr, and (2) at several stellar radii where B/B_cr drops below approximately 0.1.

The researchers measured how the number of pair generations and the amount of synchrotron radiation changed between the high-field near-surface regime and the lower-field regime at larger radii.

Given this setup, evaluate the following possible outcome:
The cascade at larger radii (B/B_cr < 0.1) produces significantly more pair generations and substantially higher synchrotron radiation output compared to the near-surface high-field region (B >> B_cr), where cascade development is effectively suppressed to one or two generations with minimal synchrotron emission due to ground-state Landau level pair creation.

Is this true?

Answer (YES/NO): YES